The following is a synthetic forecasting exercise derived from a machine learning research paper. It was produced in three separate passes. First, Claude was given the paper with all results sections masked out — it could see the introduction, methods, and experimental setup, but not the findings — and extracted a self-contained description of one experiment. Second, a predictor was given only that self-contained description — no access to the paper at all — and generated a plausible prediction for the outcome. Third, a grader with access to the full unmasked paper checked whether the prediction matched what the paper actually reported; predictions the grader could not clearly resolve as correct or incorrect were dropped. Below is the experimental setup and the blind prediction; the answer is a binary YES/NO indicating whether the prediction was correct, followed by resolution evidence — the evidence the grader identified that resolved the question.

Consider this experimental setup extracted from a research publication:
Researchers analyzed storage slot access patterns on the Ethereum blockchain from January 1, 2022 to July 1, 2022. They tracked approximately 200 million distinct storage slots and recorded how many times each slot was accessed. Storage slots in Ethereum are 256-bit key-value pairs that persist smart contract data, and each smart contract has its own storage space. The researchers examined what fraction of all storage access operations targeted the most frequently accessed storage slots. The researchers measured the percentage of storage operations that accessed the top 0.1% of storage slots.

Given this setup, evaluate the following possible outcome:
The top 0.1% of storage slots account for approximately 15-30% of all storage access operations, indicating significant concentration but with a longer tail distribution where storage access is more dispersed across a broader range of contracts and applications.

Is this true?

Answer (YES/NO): NO